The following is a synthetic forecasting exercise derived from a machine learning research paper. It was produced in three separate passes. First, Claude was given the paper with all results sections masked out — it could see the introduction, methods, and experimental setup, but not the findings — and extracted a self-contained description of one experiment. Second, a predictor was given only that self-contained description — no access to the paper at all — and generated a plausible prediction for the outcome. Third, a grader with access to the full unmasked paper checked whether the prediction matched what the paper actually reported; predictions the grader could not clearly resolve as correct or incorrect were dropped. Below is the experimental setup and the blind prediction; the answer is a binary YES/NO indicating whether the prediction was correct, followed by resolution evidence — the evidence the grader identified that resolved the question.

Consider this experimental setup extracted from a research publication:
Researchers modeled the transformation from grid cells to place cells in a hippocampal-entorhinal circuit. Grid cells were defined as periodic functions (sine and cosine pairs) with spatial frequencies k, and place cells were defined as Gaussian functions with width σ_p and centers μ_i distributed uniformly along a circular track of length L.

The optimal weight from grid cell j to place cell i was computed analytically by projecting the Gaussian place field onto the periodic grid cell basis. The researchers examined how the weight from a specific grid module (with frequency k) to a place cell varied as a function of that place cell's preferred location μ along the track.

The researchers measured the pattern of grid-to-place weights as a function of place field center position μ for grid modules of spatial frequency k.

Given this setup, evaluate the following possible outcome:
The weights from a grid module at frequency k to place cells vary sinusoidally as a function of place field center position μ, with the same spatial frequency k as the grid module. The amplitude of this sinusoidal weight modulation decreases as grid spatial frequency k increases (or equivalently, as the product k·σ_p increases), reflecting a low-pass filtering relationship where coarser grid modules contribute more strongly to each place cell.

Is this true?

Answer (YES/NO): YES